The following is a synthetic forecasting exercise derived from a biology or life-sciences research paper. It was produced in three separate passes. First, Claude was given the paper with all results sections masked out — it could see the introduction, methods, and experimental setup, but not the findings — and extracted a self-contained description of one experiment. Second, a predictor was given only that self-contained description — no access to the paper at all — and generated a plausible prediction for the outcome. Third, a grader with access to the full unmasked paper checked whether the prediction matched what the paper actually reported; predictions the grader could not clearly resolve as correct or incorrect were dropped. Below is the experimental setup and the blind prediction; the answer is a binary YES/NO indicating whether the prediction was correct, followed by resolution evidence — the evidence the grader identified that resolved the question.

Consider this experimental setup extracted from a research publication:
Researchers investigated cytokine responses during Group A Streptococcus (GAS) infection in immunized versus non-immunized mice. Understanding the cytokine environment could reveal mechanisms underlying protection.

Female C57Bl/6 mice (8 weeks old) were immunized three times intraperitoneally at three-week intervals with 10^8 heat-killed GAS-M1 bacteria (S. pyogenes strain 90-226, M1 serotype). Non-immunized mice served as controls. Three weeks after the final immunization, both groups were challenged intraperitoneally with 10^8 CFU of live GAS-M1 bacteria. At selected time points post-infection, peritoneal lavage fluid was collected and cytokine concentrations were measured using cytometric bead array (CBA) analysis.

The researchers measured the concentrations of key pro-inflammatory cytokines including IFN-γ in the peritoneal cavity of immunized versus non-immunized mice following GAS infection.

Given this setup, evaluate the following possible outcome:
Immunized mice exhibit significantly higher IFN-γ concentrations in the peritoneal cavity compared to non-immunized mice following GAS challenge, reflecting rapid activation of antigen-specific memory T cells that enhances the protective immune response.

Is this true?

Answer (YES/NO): NO